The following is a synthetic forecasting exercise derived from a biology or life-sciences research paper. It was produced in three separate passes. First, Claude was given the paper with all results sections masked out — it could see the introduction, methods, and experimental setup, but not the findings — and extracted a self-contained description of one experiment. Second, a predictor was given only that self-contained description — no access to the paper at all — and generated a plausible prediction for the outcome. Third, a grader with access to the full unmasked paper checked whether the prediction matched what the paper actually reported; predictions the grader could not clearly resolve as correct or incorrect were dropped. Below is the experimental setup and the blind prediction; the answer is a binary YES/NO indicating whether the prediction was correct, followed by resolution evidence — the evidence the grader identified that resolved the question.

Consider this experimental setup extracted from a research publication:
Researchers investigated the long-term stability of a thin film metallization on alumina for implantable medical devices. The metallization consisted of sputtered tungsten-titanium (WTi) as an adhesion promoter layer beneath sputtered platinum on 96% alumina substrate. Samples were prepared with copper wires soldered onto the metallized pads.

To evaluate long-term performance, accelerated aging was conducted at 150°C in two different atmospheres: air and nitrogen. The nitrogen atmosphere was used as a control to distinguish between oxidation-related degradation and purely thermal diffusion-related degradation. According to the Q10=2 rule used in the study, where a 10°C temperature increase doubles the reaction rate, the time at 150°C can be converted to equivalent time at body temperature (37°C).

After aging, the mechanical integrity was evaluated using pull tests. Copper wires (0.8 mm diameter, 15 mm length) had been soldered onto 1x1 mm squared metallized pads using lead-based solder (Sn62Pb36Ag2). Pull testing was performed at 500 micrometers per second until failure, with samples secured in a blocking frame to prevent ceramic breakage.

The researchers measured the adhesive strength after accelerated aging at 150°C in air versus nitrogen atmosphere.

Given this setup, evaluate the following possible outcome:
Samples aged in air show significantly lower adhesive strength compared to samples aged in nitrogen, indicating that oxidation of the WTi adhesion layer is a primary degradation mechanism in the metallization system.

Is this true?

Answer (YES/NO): NO